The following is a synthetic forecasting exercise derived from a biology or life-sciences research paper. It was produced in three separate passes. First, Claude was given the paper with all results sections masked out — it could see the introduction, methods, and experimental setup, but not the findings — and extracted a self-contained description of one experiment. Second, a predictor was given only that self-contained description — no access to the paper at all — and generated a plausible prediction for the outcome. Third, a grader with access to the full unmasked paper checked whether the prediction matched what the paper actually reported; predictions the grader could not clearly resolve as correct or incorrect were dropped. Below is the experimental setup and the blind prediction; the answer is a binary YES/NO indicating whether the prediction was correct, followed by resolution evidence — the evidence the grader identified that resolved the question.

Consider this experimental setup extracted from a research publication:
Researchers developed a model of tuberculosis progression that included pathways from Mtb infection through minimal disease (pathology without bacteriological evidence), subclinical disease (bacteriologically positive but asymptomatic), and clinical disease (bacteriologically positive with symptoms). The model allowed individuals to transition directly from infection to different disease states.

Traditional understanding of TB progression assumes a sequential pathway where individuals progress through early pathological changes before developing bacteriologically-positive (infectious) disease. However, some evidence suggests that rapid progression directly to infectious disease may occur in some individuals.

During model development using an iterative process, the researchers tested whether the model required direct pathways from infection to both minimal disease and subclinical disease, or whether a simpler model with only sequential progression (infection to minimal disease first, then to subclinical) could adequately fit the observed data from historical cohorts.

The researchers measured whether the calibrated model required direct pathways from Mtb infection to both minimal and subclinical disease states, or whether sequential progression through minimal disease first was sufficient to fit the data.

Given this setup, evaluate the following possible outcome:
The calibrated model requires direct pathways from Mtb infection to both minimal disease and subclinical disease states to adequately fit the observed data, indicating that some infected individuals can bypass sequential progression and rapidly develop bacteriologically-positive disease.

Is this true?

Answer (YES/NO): YES